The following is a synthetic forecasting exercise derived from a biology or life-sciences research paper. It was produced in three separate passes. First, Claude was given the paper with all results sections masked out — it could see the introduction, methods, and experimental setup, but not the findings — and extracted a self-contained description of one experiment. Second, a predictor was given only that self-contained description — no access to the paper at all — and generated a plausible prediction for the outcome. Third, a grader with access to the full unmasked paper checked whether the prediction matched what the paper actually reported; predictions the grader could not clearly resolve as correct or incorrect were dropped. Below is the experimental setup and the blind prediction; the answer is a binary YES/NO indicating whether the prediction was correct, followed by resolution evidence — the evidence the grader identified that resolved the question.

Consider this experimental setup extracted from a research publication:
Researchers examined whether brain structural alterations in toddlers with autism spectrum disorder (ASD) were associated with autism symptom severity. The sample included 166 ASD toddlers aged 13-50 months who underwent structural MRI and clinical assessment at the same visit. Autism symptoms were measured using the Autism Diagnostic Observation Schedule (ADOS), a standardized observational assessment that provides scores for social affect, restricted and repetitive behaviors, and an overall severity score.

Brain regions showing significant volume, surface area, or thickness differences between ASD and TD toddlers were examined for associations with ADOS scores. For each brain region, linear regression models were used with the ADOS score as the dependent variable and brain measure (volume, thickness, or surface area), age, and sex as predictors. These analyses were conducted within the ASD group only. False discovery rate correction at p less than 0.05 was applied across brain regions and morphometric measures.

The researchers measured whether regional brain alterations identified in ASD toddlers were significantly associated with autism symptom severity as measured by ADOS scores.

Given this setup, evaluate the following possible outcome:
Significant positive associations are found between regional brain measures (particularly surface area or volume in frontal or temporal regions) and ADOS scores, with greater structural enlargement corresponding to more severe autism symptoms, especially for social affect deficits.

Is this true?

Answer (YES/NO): YES